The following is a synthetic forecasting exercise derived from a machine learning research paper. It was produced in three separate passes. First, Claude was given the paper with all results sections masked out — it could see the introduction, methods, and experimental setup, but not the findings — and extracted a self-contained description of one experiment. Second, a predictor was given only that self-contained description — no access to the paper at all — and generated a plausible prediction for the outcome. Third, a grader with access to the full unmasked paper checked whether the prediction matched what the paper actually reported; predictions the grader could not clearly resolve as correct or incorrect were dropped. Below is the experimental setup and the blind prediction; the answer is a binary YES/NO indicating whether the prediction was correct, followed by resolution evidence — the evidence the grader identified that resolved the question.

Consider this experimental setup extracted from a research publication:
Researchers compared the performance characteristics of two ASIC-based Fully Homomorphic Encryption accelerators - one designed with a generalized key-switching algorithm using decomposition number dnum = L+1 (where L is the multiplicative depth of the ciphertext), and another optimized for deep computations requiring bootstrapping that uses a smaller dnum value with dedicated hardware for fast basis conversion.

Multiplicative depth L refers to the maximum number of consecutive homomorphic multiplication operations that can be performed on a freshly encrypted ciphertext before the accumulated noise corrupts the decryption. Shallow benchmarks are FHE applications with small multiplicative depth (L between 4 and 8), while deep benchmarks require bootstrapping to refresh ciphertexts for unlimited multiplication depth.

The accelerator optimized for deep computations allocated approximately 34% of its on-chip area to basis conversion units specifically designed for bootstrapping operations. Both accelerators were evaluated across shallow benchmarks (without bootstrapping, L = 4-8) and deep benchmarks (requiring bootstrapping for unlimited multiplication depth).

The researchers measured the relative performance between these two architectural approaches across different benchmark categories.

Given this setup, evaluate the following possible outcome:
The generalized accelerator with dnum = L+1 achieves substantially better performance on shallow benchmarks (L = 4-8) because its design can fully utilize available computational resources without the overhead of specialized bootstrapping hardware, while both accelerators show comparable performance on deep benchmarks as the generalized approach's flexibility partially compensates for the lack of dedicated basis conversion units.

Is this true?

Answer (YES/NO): NO